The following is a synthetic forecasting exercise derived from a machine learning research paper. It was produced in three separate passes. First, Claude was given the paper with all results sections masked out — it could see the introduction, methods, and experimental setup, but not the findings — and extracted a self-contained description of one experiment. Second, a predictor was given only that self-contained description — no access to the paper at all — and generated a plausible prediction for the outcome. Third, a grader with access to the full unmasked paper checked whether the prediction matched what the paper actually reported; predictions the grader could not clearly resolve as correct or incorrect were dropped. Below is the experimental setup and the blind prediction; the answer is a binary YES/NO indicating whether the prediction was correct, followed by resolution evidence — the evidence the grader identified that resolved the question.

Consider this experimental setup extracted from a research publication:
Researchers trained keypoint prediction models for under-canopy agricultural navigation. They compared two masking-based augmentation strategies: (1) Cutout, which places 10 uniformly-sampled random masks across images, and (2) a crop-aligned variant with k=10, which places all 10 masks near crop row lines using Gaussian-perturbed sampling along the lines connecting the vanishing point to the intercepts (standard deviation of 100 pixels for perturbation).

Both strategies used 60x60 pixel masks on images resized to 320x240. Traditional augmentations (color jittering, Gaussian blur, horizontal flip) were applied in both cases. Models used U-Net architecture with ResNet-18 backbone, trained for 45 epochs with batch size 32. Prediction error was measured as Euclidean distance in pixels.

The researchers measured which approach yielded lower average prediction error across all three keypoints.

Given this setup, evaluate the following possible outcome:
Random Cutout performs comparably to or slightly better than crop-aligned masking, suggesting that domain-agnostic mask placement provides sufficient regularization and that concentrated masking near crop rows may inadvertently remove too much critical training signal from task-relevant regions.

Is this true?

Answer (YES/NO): NO